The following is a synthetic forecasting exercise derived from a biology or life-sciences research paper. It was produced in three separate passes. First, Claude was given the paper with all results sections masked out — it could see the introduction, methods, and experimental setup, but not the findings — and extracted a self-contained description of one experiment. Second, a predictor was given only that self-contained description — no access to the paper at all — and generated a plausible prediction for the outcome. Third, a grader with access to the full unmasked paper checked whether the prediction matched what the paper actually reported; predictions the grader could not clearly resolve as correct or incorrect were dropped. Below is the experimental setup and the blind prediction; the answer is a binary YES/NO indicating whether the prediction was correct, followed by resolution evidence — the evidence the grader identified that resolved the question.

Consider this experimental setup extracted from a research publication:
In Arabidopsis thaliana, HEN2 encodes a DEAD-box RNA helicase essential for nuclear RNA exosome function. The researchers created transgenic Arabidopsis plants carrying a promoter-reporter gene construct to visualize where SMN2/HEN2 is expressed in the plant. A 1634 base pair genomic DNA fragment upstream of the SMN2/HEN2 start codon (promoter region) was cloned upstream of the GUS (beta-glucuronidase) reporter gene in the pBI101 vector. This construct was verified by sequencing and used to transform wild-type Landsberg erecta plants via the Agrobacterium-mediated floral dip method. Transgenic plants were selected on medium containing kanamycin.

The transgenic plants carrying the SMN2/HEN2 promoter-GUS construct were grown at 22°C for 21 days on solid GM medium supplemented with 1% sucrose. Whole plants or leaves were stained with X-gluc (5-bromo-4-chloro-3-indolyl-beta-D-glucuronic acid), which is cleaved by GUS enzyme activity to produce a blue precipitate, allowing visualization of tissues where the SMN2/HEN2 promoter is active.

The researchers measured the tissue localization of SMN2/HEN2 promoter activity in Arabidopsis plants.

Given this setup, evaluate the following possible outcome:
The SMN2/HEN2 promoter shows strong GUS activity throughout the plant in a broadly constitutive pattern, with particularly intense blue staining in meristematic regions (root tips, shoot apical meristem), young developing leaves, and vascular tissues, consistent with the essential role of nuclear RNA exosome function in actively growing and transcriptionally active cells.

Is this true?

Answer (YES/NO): NO